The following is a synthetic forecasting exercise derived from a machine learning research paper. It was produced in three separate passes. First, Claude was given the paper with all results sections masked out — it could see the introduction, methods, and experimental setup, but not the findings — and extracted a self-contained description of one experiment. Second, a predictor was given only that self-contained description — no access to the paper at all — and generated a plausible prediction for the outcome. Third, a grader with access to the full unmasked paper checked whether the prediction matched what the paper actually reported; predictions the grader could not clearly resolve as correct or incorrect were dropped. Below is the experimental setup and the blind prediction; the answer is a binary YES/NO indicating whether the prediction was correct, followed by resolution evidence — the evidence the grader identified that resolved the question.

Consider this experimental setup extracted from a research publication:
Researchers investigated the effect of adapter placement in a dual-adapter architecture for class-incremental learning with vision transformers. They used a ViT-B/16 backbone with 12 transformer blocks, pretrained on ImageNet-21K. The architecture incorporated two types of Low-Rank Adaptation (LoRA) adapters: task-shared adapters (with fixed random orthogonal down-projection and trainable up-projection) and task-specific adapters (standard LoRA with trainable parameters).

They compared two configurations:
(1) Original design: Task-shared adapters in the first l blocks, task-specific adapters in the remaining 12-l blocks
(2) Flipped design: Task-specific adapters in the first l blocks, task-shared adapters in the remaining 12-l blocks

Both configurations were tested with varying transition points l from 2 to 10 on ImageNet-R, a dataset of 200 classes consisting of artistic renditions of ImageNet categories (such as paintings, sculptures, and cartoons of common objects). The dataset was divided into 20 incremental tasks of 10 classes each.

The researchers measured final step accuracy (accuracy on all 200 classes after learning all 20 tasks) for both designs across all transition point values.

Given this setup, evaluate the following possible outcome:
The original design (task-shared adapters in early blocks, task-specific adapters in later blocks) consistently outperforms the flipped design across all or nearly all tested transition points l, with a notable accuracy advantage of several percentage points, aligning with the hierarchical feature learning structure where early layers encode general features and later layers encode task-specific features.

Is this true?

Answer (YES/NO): YES